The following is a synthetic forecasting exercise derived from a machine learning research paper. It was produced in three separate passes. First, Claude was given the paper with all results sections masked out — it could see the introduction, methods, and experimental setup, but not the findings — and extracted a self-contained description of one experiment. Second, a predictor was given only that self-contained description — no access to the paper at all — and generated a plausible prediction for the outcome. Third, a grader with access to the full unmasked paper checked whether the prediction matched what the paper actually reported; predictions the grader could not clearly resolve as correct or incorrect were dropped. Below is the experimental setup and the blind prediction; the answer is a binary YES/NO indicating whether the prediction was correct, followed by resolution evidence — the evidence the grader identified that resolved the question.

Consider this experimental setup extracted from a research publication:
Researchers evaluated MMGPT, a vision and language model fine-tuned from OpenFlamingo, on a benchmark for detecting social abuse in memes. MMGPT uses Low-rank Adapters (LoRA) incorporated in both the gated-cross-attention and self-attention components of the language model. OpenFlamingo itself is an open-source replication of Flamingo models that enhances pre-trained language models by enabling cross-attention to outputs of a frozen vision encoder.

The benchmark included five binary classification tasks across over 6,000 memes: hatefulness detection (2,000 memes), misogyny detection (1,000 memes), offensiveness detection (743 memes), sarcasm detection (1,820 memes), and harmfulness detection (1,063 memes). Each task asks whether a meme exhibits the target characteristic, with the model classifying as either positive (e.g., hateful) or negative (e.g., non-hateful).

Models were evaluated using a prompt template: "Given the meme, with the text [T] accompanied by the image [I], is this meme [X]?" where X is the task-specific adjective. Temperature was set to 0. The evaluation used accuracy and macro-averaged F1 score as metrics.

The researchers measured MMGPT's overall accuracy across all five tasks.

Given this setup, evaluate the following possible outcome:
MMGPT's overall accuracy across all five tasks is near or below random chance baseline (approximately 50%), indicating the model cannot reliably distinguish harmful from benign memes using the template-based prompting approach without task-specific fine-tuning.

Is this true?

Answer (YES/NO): YES